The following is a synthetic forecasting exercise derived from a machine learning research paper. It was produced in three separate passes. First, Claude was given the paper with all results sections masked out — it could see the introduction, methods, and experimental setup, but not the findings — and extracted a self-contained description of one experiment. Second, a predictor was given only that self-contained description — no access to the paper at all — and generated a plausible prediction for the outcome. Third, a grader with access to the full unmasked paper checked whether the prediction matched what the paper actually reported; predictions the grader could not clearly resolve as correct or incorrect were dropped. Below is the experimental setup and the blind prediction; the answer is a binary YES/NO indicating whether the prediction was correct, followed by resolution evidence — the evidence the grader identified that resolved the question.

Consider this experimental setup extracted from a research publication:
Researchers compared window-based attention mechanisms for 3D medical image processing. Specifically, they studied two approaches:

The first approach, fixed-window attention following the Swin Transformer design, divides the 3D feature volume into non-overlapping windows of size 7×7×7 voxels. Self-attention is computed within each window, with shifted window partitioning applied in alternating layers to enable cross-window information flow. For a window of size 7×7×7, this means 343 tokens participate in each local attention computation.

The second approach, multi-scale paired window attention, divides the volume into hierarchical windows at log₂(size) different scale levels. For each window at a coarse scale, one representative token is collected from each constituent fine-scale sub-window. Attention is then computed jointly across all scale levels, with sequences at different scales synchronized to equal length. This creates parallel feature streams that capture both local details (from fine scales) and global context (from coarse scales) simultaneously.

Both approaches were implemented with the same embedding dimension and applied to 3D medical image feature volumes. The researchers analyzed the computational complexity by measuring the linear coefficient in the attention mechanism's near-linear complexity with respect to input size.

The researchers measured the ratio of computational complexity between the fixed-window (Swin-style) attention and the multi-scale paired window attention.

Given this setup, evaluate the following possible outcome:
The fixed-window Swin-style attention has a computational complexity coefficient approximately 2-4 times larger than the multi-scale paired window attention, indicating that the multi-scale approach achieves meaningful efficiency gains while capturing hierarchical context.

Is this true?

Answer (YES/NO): NO